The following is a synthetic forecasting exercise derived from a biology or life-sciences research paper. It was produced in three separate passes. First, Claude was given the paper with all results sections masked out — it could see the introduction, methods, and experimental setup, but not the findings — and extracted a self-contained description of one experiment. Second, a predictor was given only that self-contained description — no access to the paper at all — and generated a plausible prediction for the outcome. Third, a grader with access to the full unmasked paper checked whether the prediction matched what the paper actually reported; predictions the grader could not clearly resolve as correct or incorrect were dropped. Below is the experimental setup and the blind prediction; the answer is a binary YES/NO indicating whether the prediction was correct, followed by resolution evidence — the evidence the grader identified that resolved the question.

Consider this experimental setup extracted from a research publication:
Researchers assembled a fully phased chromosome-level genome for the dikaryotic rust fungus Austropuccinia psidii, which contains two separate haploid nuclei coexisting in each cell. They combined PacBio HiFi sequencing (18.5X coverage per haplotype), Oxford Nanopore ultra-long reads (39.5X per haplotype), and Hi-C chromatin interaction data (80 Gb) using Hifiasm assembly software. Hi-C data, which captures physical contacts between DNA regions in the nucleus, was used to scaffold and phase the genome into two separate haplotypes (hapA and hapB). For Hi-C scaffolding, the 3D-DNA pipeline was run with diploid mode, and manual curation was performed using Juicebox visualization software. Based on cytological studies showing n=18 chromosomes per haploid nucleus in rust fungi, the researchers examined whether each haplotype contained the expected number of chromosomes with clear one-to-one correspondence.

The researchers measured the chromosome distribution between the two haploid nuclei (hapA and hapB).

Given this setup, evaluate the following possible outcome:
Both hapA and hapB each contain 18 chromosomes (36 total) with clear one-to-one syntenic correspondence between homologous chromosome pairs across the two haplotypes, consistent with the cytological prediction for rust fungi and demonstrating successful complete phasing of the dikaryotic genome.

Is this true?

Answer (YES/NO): NO